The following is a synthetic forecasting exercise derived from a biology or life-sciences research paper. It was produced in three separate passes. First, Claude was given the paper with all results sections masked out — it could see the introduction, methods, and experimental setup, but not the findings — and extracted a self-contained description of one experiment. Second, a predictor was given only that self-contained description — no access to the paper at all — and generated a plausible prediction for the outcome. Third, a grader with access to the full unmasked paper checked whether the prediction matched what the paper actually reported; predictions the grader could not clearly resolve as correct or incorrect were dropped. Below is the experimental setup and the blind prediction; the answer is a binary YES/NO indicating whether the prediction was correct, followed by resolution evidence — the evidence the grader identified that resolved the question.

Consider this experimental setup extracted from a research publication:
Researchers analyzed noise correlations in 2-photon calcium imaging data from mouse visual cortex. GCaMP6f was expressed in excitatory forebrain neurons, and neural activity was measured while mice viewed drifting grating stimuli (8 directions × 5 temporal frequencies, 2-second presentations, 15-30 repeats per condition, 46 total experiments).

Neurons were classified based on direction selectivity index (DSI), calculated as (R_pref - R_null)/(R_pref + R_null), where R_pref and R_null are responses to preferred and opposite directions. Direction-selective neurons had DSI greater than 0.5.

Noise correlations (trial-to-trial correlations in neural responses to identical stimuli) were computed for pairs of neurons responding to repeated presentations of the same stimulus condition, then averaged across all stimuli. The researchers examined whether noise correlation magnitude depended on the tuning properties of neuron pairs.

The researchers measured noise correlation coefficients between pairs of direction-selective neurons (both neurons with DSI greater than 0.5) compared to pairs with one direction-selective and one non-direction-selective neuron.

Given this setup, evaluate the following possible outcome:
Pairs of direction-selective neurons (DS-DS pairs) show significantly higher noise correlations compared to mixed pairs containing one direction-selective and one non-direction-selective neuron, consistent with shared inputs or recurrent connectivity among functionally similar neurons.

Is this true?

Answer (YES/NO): NO